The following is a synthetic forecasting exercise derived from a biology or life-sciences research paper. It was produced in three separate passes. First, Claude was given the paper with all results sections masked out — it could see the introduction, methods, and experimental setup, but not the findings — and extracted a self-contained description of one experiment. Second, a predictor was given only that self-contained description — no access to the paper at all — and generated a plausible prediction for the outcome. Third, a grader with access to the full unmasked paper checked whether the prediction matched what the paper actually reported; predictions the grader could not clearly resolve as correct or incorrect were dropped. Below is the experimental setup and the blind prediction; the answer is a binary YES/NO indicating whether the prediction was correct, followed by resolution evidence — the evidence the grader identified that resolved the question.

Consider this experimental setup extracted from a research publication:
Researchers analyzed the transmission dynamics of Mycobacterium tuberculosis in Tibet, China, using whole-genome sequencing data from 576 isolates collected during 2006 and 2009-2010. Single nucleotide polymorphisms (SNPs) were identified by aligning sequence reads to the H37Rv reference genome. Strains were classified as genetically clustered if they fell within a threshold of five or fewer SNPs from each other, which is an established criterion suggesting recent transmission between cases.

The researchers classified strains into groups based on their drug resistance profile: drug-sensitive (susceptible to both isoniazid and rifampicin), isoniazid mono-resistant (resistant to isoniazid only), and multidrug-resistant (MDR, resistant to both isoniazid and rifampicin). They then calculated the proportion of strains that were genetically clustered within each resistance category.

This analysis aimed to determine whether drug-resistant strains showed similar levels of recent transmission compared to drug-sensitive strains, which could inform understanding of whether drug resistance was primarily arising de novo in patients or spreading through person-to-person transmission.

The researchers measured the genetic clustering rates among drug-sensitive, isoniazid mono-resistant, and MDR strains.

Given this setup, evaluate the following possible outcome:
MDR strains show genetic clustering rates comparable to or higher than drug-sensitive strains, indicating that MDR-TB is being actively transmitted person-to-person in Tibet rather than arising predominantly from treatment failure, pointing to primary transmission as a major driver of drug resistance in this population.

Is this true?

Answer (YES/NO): YES